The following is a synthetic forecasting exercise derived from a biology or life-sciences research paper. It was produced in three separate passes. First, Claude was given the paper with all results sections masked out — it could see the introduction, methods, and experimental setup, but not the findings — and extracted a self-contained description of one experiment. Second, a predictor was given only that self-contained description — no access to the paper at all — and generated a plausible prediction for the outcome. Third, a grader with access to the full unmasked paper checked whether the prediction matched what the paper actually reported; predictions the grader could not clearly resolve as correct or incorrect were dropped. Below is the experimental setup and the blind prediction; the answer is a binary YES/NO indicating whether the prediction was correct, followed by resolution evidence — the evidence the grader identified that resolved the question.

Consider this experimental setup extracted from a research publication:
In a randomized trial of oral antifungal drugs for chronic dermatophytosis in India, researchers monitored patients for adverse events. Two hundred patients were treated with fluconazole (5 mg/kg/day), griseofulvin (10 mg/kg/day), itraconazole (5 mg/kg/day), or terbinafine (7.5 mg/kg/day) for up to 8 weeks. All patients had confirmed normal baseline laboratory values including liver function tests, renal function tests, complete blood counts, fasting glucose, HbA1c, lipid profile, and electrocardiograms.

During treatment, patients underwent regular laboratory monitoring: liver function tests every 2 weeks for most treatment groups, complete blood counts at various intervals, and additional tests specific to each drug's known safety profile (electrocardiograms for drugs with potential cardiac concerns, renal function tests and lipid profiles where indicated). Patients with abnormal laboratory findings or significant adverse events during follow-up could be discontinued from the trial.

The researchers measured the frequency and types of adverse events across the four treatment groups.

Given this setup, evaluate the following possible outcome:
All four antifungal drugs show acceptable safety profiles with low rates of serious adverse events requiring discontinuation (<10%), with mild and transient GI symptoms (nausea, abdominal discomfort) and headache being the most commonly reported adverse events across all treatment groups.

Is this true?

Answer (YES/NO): NO